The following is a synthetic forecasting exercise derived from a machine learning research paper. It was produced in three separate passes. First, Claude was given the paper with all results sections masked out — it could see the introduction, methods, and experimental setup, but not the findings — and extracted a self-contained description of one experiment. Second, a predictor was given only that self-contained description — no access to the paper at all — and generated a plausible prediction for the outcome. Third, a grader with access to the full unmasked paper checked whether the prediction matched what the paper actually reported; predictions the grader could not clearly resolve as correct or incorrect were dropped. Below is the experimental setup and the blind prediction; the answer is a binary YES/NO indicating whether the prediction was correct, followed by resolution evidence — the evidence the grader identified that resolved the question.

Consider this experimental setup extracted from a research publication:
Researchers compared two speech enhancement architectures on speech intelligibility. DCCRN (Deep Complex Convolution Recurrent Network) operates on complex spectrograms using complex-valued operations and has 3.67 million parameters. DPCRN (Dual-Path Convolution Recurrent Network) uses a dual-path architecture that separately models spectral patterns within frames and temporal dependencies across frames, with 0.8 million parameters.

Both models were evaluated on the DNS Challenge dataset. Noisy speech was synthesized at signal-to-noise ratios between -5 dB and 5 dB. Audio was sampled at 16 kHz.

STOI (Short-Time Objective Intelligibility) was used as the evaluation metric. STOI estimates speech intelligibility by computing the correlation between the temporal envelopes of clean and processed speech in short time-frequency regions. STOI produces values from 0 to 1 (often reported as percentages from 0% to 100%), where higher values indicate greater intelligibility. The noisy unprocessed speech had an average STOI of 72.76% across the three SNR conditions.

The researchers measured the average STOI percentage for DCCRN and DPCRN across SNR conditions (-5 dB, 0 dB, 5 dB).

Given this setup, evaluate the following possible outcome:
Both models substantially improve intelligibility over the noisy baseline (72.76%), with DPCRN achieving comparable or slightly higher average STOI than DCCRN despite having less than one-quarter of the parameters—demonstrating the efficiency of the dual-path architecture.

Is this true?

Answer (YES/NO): YES